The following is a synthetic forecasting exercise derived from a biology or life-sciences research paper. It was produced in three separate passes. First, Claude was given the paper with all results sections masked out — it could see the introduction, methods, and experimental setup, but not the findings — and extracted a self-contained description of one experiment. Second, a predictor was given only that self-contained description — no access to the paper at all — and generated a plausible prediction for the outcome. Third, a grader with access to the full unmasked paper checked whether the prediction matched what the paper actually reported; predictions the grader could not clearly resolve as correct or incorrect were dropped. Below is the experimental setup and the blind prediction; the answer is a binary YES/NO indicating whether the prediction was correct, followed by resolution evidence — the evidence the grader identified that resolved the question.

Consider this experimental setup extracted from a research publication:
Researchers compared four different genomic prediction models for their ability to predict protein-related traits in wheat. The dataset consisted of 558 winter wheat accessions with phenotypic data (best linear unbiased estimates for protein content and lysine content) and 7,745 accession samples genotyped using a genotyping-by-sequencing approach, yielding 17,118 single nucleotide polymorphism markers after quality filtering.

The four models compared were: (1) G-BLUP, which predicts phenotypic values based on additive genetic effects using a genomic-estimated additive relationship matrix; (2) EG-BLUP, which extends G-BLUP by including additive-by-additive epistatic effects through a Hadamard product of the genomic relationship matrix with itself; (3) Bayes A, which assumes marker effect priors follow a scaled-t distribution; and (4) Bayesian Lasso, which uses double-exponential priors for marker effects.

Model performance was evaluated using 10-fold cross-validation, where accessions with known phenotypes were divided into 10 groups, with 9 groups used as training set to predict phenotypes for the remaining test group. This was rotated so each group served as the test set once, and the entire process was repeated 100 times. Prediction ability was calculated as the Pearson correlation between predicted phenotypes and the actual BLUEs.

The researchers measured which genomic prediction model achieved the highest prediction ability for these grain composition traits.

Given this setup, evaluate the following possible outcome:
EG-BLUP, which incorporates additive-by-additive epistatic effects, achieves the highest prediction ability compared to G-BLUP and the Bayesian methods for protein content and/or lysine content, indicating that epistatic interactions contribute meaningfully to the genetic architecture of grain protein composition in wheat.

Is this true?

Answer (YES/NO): YES